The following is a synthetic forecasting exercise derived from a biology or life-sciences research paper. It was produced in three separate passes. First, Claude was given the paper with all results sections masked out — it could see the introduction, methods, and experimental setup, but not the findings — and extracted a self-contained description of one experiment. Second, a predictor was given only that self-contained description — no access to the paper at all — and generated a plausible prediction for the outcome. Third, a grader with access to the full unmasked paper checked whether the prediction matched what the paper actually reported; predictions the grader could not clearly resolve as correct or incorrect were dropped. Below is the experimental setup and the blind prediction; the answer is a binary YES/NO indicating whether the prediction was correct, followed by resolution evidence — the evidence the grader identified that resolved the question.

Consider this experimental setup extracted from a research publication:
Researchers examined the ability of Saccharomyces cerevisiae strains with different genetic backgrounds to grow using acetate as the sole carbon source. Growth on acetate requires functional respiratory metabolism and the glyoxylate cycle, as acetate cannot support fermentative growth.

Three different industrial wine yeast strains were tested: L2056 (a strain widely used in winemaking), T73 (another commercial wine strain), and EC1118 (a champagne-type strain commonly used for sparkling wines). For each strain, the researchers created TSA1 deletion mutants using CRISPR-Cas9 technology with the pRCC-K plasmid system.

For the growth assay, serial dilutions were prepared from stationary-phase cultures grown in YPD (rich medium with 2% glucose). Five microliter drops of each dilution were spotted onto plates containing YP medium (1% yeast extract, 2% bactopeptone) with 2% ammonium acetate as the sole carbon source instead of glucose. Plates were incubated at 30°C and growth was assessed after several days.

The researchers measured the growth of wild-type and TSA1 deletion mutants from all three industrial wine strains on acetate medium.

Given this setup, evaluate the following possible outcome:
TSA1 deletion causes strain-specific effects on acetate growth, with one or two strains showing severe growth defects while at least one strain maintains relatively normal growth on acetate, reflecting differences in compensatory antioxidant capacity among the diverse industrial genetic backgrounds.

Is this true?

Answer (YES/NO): YES